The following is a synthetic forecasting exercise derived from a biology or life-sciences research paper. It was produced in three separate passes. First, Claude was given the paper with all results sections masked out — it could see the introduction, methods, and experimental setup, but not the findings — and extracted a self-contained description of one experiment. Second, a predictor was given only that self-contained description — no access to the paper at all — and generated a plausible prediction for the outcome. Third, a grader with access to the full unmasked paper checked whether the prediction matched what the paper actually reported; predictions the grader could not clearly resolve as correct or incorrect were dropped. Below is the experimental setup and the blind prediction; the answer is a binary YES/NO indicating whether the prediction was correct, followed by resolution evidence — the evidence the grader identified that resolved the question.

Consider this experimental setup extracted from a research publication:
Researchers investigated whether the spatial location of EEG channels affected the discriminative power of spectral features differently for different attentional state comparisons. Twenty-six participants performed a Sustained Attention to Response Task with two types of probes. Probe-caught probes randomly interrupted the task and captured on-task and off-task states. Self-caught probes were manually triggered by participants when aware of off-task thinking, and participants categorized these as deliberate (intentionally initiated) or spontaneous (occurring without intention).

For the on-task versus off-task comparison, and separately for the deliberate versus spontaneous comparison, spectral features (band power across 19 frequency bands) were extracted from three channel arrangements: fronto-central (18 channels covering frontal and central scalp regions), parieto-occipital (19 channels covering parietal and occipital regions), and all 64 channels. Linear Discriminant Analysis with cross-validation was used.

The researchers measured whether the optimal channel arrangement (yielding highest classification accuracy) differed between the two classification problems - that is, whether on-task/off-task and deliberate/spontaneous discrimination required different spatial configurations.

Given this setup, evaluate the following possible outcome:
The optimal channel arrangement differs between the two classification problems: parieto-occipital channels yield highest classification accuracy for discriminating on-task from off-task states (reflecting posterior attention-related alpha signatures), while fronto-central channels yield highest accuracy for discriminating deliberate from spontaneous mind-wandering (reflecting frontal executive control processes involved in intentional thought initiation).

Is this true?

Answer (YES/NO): NO